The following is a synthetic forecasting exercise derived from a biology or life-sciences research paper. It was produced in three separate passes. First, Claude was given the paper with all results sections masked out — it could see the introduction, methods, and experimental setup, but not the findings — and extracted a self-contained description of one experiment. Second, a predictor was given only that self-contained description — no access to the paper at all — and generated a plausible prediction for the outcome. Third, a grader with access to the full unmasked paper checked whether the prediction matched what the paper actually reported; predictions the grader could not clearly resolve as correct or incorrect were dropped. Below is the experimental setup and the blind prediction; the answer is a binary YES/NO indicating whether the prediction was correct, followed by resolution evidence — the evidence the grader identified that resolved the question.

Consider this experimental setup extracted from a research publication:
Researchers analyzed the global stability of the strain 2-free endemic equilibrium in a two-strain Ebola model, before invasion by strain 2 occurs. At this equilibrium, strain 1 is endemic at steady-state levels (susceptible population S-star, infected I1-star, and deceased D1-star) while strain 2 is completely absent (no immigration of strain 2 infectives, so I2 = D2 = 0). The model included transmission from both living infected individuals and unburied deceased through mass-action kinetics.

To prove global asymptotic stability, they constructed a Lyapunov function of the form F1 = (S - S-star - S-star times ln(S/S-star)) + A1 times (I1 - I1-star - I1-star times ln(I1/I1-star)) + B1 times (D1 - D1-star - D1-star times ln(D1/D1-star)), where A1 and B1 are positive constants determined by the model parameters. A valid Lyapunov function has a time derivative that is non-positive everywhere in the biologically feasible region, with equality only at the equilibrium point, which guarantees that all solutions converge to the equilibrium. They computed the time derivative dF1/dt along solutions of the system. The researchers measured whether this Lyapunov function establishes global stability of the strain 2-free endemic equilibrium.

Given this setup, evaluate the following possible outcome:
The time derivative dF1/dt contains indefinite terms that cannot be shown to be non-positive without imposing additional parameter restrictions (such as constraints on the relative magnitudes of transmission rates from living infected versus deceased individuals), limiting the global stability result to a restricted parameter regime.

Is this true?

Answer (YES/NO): NO